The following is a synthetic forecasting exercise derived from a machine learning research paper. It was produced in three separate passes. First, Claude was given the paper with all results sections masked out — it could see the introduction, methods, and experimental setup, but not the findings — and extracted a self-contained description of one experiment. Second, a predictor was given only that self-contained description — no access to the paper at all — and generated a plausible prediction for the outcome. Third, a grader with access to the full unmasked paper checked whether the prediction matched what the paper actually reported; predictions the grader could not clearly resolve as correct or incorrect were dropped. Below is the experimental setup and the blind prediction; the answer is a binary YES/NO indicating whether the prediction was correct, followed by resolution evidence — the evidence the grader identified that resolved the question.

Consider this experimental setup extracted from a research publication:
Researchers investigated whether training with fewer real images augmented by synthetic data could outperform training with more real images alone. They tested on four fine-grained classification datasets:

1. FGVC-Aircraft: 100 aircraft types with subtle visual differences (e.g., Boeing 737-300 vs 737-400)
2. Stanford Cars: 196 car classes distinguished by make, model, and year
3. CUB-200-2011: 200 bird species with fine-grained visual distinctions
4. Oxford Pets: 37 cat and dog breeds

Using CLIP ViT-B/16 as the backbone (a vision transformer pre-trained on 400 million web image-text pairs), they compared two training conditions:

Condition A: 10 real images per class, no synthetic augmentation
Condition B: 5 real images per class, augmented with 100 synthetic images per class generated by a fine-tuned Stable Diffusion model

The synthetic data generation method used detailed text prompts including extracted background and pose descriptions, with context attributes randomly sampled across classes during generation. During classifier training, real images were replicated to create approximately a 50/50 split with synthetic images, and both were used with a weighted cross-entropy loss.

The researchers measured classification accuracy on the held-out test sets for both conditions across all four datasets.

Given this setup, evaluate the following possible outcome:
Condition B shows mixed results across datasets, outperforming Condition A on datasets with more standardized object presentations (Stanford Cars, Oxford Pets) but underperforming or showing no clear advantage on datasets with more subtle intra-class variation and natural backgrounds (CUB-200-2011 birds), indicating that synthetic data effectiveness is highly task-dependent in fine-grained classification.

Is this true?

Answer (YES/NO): NO